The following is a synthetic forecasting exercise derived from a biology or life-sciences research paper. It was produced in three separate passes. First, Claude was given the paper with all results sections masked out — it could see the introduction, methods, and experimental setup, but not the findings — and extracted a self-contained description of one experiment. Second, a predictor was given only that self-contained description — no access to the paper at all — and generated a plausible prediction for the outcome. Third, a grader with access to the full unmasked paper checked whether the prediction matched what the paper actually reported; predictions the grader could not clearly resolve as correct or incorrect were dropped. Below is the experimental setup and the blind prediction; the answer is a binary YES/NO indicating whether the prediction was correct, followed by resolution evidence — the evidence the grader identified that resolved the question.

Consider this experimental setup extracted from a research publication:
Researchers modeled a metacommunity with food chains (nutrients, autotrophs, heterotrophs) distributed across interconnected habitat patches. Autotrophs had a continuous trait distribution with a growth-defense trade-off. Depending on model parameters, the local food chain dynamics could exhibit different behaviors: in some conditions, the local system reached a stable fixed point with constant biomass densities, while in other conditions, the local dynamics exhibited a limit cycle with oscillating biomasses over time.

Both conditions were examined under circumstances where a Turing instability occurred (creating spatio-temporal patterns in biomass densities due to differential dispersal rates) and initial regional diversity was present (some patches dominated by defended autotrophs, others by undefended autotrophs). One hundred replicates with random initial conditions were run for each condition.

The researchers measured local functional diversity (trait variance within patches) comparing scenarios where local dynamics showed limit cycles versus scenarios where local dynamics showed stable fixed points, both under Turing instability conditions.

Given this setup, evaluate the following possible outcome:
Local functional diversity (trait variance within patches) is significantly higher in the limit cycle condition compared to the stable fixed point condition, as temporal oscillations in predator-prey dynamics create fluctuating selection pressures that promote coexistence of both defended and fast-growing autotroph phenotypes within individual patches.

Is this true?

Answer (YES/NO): YES